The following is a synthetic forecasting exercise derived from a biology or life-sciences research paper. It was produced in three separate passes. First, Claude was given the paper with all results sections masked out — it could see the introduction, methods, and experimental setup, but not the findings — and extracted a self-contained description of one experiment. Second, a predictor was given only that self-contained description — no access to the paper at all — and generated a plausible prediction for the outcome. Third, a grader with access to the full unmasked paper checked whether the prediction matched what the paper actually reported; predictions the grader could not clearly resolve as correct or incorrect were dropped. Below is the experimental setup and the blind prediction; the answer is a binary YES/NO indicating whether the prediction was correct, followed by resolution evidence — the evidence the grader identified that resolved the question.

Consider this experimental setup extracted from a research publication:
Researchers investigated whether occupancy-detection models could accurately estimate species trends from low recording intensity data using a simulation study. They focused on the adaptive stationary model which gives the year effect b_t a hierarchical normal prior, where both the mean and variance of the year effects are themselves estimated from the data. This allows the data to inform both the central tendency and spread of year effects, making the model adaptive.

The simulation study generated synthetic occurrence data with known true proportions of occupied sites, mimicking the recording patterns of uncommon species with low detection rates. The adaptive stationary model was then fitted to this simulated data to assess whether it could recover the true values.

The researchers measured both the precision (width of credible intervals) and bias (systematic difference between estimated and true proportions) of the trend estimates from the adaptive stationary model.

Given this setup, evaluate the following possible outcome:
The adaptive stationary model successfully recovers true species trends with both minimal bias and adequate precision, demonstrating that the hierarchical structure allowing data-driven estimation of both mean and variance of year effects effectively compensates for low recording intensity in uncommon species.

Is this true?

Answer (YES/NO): NO